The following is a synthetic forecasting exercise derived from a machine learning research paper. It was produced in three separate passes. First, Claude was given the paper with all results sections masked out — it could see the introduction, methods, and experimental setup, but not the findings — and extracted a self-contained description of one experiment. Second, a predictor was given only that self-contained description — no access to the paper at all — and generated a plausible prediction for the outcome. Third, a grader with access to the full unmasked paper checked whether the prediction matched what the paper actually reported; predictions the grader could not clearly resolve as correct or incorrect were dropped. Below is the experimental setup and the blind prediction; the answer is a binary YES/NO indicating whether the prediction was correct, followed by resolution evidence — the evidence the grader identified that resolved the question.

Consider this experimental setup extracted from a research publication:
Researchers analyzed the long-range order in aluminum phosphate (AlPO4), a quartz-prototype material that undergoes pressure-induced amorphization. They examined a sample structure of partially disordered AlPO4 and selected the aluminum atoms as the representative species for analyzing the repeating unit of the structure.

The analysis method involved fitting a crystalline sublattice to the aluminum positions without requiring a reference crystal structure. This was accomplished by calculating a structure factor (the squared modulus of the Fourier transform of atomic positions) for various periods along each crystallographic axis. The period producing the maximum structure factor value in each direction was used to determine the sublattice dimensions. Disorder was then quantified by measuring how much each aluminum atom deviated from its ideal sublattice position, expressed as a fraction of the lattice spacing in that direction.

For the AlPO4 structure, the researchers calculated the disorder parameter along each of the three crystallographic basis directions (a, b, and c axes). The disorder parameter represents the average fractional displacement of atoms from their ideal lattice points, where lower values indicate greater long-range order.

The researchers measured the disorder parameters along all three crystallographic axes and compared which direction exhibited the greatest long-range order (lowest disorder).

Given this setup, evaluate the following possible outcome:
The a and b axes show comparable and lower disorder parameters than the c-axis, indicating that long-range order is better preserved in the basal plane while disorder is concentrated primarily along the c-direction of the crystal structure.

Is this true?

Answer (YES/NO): NO